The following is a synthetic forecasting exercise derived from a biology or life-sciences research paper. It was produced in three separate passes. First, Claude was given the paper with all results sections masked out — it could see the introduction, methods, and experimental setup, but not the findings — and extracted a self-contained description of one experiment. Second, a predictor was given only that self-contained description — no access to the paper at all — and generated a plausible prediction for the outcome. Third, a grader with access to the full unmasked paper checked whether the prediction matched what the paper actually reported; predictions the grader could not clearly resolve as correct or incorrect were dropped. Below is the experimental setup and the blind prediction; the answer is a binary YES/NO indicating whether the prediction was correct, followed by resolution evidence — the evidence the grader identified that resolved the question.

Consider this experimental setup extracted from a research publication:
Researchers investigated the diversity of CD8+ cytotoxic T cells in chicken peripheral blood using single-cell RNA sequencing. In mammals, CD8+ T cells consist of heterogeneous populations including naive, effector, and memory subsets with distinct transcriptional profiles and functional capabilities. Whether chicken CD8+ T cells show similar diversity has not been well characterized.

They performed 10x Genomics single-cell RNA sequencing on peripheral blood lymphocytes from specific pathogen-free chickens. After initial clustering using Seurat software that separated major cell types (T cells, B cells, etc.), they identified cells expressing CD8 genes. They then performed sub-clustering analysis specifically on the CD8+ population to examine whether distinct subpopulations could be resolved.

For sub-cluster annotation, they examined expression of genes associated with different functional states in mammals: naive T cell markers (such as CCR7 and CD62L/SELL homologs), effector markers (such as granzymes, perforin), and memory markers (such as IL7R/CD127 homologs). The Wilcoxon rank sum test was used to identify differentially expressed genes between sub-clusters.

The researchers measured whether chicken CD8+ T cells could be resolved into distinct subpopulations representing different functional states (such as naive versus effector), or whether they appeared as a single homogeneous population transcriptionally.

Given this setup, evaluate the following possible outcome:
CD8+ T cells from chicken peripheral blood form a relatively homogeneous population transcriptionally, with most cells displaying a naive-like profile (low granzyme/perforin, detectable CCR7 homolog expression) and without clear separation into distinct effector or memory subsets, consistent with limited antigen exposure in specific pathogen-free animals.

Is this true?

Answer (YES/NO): NO